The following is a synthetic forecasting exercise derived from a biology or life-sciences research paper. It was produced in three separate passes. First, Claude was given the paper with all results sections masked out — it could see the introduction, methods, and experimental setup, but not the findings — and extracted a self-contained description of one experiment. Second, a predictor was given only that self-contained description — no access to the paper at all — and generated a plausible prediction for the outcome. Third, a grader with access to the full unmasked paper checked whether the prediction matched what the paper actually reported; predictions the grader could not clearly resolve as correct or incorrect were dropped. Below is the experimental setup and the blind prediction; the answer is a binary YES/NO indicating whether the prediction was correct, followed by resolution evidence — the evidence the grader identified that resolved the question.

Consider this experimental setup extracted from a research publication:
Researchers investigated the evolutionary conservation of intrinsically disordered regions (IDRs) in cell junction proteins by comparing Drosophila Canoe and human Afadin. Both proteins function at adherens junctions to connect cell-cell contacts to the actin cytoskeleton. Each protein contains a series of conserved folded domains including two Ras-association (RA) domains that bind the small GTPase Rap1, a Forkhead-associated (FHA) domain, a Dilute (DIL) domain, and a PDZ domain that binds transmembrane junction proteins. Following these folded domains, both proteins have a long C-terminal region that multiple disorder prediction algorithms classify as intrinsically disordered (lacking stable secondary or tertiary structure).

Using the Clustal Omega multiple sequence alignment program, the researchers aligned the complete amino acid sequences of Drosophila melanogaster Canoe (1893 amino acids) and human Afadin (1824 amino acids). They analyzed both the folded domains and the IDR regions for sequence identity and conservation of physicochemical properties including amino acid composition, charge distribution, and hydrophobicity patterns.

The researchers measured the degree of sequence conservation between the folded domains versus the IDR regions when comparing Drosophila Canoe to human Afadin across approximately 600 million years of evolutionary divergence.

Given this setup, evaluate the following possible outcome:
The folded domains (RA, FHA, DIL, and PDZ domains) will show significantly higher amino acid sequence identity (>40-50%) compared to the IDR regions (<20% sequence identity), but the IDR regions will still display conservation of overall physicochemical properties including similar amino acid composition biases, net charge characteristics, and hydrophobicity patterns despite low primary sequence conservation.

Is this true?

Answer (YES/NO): NO